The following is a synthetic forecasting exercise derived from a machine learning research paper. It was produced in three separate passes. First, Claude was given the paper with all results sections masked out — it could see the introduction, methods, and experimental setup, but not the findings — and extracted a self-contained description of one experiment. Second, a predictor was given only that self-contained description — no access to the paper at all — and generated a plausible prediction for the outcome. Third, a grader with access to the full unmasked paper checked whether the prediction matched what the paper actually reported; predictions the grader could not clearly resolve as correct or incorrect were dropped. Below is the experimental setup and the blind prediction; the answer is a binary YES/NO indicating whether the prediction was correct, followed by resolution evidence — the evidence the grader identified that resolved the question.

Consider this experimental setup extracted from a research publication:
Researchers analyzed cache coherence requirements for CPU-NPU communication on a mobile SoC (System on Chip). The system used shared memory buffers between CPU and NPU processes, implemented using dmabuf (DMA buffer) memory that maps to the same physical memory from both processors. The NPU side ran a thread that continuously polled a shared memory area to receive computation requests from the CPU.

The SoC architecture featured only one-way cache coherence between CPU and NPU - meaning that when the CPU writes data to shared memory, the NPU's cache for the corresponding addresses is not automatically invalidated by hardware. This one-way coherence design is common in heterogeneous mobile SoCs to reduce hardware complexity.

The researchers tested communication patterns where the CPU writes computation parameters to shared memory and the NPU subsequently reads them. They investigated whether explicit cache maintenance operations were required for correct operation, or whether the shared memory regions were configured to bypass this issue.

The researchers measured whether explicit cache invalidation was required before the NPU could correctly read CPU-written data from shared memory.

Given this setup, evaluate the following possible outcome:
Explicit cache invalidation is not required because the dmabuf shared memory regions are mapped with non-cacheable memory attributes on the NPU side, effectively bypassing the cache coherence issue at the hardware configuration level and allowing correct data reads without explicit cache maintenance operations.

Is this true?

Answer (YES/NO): NO